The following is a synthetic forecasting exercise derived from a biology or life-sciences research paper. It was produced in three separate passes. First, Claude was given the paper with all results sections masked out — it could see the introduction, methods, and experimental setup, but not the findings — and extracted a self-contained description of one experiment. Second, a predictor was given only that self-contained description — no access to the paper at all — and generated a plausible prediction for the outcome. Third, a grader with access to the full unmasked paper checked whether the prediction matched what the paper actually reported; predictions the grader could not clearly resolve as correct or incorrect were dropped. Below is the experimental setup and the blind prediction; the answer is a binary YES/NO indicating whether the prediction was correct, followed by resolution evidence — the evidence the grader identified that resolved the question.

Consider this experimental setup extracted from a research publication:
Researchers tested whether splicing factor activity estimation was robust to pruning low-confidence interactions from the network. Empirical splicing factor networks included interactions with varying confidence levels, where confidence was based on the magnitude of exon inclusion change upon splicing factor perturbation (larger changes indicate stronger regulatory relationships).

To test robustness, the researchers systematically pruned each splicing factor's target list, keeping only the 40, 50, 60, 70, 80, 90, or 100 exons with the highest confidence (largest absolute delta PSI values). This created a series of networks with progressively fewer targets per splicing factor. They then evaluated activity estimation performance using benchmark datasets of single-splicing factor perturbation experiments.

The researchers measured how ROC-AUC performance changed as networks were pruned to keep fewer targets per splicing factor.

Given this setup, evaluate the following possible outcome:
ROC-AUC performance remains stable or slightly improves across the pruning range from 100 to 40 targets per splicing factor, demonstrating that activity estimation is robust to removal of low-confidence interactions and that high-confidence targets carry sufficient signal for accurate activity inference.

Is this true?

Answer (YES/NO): YES